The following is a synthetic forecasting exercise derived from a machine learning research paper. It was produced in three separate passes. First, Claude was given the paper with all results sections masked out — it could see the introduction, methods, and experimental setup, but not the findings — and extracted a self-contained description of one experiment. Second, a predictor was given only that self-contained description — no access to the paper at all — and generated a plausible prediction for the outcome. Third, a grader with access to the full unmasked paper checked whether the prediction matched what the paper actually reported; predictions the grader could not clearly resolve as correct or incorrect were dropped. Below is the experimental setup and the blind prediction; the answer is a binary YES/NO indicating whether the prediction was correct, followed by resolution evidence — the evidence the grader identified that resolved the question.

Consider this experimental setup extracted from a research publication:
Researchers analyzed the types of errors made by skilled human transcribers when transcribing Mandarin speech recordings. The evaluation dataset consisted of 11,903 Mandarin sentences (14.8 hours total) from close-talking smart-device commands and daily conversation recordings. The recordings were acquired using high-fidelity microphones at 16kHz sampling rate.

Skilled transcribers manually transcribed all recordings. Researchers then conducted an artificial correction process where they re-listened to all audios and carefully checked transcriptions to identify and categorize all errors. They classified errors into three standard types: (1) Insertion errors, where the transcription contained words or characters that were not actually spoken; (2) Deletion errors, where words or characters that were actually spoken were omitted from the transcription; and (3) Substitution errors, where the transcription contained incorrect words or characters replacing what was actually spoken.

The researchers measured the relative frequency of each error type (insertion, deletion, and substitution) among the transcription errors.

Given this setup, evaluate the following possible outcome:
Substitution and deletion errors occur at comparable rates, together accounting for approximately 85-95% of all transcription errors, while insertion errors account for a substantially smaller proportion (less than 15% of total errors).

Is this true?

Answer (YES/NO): NO